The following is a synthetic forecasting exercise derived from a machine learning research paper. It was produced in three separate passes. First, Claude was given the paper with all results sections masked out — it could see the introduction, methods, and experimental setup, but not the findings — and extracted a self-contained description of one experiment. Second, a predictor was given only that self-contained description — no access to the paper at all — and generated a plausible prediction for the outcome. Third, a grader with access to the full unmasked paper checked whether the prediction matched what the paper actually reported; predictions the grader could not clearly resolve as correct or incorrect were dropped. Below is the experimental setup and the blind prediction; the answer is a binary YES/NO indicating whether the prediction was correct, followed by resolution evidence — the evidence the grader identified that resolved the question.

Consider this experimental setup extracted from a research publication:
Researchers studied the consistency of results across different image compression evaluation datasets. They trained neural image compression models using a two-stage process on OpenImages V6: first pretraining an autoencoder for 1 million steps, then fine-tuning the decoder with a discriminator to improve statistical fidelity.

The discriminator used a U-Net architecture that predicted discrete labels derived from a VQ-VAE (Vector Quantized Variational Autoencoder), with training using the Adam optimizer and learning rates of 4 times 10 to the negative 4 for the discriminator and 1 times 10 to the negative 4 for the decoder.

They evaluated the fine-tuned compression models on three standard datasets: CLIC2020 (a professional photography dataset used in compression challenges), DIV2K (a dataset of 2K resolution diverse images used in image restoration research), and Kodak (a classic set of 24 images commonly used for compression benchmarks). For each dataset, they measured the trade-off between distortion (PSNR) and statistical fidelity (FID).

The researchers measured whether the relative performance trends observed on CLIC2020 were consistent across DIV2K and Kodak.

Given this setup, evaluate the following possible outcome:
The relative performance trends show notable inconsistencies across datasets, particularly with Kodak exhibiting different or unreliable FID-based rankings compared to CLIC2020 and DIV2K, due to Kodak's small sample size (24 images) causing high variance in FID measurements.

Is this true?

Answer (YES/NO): NO